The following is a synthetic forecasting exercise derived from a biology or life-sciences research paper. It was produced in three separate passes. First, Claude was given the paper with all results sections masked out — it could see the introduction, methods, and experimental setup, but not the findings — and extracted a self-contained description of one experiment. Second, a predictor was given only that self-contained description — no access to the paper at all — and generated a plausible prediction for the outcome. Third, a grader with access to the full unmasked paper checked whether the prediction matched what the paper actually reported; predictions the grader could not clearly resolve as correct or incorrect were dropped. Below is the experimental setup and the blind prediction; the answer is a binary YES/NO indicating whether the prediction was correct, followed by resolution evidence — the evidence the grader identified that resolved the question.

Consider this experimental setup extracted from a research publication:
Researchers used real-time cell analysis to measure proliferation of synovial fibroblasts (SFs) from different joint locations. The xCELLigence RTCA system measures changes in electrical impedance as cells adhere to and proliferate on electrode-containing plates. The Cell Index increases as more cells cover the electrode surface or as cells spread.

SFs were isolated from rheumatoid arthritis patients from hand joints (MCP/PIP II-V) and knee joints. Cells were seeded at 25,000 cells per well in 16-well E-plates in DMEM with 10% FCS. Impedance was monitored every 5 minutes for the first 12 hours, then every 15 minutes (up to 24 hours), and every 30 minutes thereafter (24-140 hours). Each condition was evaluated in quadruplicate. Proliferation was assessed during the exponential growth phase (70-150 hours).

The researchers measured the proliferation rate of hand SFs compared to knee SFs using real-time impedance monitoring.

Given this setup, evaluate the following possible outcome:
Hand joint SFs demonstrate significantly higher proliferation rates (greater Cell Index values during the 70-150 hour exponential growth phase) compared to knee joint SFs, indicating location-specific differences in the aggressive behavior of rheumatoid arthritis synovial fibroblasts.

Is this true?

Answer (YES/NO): NO